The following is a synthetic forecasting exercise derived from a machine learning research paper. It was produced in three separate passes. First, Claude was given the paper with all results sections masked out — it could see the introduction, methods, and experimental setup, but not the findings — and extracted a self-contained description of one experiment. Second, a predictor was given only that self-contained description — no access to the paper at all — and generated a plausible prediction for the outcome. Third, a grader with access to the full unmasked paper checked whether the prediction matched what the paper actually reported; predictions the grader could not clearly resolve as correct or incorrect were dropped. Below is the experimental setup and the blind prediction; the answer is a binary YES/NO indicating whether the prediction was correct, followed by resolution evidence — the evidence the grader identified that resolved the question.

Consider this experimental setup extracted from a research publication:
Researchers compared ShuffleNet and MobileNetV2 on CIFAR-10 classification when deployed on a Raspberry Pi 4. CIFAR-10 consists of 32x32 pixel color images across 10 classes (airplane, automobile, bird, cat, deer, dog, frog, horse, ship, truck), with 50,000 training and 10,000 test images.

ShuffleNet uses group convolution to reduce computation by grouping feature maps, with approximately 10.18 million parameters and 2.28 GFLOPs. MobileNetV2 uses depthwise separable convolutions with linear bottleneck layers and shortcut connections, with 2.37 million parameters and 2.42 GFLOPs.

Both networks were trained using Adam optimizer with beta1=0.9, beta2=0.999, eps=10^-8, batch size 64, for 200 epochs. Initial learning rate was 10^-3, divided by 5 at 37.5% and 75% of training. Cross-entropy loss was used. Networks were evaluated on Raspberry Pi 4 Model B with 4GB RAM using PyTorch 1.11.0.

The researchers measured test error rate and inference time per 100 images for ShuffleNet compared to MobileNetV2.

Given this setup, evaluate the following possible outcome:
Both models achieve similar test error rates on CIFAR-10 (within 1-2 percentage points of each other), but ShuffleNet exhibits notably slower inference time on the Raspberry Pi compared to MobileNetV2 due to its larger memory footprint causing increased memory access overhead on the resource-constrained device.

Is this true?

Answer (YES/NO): NO